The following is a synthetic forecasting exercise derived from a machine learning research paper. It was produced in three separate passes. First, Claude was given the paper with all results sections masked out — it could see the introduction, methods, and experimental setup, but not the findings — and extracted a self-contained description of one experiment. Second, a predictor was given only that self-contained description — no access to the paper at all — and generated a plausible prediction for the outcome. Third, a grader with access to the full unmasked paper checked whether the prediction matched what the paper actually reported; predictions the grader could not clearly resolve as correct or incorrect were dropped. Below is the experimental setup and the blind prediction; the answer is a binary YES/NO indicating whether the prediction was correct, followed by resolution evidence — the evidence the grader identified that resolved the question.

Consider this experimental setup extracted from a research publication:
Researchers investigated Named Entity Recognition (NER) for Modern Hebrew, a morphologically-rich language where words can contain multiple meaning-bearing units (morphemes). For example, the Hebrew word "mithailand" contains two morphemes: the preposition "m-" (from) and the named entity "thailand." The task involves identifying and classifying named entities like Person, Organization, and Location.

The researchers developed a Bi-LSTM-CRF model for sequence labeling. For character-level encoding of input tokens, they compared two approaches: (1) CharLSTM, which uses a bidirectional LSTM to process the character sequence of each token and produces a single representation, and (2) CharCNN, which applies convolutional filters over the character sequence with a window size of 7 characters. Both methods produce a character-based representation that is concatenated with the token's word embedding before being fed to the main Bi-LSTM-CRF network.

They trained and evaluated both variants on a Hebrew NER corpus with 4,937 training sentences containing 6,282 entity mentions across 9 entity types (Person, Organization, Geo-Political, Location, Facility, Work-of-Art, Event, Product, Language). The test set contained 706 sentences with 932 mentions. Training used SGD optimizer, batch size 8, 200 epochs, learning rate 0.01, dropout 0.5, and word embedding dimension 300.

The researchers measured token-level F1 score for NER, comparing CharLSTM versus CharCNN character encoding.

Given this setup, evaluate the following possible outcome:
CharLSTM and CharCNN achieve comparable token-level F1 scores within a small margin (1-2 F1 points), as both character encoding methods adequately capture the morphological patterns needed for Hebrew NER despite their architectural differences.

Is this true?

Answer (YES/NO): YES